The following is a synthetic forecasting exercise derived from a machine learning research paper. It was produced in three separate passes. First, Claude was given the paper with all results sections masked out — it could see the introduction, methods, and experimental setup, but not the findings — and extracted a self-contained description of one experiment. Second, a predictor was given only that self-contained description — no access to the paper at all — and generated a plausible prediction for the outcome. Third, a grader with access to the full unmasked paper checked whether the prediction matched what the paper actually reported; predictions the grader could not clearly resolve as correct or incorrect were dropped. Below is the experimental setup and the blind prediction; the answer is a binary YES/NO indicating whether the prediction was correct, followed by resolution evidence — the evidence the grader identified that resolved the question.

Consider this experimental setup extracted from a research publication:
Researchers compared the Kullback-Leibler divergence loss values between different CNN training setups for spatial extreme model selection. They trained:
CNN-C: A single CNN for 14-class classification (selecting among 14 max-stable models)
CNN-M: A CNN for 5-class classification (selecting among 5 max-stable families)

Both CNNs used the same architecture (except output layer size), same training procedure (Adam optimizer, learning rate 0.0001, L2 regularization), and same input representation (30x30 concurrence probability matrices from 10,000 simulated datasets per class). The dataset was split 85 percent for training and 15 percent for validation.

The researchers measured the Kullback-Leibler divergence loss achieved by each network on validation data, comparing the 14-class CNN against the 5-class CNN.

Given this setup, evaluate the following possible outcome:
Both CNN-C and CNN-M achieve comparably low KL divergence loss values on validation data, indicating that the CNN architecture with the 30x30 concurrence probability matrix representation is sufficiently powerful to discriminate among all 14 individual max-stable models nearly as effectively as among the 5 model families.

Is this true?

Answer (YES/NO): NO